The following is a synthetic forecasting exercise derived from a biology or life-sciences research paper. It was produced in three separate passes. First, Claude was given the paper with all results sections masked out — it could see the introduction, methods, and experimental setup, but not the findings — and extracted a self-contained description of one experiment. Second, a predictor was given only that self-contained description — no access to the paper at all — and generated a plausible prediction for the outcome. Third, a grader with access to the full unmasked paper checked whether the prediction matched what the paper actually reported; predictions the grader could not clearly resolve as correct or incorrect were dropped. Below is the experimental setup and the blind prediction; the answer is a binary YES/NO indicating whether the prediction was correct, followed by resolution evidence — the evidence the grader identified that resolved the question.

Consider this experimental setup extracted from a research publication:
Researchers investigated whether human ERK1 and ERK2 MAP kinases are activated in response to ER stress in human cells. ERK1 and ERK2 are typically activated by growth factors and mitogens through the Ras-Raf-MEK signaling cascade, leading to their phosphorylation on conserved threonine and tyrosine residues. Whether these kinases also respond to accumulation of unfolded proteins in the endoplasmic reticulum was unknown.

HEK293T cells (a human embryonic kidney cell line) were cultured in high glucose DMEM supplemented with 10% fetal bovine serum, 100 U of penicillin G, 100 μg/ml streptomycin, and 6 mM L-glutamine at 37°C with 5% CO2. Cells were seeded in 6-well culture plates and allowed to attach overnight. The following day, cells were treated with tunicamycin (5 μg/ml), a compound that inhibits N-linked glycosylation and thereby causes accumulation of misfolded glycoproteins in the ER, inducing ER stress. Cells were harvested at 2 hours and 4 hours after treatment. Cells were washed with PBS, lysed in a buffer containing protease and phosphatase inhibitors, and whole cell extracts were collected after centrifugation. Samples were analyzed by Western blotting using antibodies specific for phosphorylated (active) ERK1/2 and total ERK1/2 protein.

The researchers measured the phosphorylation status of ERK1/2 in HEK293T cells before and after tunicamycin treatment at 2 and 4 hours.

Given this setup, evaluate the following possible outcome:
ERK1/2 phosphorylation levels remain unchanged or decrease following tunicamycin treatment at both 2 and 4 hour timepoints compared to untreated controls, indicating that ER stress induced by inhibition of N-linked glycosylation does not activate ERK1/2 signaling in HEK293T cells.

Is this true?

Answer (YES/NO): YES